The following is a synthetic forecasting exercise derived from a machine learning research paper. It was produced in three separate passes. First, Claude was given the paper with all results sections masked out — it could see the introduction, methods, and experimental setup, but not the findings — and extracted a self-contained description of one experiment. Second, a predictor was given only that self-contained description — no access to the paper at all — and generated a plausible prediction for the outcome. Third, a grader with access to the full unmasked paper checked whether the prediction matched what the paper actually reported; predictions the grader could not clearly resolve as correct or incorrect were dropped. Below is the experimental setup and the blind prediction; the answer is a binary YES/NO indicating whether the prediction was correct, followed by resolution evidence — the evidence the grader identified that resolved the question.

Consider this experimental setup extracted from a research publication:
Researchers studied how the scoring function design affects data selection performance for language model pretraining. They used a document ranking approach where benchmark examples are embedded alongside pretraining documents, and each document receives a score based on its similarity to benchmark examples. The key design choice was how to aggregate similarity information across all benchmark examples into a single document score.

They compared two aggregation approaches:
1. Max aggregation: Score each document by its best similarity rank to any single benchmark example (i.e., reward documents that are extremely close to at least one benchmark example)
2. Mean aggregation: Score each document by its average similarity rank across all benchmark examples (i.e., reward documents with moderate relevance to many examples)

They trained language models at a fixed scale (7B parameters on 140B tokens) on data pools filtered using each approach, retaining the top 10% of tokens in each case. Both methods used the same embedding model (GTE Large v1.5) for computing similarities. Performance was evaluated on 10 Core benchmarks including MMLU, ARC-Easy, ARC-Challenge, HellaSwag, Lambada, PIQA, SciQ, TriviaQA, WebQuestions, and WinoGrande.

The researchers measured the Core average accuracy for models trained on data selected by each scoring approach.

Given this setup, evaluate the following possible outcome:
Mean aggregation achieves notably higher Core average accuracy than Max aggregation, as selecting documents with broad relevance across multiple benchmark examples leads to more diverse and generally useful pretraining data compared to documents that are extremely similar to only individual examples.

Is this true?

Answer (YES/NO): NO